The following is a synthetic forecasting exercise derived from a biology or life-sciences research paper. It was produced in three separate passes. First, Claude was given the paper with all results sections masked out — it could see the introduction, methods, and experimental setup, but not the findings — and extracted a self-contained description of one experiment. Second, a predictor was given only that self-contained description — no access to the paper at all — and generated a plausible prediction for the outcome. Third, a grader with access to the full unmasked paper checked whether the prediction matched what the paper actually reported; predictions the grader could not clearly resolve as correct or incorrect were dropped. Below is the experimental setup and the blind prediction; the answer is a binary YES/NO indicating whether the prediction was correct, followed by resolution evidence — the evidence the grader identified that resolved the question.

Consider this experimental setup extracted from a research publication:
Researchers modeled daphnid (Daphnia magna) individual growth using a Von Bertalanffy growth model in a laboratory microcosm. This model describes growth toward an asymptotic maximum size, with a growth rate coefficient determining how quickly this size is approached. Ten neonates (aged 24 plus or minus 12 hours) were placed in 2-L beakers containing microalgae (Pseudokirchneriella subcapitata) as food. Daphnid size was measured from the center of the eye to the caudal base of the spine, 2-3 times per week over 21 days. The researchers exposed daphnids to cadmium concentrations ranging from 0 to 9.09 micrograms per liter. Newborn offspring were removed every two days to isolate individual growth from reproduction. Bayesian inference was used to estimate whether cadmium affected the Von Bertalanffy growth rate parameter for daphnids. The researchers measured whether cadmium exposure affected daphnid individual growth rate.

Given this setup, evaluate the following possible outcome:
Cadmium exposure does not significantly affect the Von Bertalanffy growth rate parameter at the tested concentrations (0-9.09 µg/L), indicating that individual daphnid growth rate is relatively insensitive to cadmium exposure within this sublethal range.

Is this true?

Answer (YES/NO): NO